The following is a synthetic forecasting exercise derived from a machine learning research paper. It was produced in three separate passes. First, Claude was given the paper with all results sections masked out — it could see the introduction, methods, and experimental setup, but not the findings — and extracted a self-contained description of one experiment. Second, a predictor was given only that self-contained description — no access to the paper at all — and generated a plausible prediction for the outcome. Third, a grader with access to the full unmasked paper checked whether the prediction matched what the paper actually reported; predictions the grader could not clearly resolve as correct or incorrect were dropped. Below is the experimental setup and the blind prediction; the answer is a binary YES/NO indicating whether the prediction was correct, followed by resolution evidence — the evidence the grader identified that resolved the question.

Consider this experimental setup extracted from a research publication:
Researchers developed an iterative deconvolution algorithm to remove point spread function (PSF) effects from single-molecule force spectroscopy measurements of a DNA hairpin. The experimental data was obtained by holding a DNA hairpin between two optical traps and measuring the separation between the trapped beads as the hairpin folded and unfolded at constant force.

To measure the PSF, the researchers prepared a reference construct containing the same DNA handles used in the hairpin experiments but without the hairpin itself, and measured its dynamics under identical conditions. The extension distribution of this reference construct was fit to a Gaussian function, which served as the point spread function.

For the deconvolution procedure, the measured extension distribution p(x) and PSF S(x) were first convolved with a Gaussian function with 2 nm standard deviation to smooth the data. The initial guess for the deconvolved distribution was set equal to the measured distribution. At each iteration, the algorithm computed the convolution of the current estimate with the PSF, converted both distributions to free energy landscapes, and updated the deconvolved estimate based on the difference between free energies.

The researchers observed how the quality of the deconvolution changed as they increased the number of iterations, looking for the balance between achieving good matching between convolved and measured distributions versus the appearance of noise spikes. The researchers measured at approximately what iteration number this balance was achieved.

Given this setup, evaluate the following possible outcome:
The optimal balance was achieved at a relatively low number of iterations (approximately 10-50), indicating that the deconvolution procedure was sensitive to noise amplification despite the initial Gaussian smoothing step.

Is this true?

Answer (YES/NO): YES